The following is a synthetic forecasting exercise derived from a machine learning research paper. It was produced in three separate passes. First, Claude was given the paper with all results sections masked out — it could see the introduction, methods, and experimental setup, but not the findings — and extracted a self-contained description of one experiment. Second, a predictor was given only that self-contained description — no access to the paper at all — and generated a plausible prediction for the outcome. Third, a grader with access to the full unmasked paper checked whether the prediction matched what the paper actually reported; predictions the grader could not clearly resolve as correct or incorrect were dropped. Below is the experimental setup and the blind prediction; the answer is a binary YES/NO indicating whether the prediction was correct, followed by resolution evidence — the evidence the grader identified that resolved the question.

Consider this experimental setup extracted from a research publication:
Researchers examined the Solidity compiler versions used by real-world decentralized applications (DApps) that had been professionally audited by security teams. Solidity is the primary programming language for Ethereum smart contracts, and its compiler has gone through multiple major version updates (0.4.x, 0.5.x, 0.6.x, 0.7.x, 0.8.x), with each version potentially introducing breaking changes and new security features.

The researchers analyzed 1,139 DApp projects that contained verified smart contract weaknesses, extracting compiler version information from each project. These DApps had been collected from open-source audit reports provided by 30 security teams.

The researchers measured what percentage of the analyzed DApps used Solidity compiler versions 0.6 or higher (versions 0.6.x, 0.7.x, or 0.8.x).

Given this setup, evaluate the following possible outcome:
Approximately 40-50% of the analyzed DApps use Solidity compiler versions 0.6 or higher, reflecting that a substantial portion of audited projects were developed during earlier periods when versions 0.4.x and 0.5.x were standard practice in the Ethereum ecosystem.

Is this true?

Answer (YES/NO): NO